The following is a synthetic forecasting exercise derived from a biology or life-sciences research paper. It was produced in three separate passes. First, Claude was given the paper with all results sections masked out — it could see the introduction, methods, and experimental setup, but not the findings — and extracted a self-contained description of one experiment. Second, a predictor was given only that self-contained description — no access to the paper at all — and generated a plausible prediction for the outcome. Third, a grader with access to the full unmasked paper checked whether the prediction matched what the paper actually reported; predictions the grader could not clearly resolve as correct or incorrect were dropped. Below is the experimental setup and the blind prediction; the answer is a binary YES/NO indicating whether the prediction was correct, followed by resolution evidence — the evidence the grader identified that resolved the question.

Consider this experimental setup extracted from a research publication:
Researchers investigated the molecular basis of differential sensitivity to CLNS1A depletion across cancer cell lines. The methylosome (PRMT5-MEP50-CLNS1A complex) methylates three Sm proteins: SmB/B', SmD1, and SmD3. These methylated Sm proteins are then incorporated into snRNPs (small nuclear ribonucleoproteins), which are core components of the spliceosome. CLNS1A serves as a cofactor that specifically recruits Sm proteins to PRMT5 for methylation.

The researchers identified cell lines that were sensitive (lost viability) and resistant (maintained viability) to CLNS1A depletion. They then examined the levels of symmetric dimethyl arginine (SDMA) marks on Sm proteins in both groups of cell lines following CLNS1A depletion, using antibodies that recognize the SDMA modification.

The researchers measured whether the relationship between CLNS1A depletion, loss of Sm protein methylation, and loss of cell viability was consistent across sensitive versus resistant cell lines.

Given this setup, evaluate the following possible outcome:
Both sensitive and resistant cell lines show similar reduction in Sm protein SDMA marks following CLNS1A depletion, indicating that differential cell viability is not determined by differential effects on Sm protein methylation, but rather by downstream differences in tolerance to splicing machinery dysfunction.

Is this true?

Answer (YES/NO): NO